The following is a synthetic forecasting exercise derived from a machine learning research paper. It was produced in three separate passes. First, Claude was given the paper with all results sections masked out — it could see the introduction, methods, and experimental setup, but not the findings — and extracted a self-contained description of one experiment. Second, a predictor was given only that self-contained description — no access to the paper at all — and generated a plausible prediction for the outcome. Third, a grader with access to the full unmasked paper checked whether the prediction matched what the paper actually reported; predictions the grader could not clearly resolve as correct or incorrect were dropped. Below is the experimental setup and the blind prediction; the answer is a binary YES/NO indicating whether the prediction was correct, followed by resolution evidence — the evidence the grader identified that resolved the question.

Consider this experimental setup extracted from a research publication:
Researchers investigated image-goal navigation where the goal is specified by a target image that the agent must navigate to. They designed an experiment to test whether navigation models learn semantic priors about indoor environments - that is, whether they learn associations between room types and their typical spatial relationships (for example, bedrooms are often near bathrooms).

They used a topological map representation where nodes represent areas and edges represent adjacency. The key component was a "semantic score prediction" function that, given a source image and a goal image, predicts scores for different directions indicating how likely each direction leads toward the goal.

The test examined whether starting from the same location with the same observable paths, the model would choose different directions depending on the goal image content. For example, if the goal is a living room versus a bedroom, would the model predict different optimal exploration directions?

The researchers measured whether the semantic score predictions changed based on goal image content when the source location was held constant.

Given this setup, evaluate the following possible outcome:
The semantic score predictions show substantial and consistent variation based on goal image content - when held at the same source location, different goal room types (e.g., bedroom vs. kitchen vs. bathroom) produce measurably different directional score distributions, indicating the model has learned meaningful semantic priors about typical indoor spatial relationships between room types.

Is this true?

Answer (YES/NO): YES